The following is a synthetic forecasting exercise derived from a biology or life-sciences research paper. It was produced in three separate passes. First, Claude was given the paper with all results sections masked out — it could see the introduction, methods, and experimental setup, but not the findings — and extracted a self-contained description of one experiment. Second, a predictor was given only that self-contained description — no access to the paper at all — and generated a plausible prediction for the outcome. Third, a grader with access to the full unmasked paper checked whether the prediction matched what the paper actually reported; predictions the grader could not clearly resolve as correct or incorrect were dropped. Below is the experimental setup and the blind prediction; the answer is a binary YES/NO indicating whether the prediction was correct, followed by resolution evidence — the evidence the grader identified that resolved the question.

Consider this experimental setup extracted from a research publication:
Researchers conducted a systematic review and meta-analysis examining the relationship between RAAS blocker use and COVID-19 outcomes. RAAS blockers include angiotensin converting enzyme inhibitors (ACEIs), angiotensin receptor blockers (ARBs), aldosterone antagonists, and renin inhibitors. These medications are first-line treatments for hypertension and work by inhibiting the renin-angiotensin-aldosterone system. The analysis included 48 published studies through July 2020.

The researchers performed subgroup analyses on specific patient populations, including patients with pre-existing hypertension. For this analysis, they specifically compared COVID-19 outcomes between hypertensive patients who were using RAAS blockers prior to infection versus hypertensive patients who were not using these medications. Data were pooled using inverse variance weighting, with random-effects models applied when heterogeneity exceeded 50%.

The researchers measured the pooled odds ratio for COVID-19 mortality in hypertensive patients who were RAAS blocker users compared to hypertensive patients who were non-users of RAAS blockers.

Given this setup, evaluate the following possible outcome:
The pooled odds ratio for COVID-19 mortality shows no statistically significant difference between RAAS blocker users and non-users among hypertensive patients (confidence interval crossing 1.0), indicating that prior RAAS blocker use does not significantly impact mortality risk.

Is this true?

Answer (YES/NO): NO